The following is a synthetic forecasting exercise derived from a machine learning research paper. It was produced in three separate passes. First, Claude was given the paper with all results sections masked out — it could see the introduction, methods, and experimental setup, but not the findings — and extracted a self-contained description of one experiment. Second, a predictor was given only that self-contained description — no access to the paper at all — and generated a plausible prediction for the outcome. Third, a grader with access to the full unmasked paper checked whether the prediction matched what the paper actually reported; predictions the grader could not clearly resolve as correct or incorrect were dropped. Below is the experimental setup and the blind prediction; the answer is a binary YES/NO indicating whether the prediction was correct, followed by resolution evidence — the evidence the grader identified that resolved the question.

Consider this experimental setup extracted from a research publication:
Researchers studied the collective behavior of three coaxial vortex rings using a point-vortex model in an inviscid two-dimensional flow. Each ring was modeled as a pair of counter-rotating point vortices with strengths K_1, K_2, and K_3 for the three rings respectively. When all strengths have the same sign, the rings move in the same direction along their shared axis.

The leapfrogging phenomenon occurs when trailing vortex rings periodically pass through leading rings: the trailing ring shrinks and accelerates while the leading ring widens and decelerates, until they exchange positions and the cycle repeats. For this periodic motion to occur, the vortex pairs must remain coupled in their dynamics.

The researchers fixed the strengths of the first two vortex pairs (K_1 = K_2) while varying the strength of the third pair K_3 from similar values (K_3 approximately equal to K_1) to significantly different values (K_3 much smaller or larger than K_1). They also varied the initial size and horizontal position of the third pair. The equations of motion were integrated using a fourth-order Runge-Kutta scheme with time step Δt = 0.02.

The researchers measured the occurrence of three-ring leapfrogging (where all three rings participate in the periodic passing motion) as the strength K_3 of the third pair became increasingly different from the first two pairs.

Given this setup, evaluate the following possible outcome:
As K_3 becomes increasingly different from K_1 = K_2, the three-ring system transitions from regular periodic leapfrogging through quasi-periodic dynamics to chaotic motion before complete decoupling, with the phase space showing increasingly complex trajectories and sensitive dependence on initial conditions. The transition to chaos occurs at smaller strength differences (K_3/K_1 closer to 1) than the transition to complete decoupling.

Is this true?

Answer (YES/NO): NO